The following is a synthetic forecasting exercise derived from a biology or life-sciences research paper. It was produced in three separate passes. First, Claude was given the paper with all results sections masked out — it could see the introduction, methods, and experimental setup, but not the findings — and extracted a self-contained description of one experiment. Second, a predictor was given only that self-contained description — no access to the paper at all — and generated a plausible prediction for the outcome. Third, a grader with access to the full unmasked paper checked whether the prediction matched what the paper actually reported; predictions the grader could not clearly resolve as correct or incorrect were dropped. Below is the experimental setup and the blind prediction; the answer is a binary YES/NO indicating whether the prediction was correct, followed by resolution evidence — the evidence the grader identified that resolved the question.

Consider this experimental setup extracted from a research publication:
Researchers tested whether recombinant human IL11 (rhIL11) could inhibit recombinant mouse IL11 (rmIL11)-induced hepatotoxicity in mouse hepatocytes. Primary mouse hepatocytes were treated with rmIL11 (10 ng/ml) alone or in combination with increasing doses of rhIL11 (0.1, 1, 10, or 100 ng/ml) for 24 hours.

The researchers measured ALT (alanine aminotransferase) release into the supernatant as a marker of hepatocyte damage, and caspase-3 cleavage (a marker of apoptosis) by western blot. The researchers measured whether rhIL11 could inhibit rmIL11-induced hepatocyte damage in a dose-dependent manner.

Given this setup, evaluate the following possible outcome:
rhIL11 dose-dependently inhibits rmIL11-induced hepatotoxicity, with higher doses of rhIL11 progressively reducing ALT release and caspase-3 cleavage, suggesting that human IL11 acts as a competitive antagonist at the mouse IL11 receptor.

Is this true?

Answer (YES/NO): YES